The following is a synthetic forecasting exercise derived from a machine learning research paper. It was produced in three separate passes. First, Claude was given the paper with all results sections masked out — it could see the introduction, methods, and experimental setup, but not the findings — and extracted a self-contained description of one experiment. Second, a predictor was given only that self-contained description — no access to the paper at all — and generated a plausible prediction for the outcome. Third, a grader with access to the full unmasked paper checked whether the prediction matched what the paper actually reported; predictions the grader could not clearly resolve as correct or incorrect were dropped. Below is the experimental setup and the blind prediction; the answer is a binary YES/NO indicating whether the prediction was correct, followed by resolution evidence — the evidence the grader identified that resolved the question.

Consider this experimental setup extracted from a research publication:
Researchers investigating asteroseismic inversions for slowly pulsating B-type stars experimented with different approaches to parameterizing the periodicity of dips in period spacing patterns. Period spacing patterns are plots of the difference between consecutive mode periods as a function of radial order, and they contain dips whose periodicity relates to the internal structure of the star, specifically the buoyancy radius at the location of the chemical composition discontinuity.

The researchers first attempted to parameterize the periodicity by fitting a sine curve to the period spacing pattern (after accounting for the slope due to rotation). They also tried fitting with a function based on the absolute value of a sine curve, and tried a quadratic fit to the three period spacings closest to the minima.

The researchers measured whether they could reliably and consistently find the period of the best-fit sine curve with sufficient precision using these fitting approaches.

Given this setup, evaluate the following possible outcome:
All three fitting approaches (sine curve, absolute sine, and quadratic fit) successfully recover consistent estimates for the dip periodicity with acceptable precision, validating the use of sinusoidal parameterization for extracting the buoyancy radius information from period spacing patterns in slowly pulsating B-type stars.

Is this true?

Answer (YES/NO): NO